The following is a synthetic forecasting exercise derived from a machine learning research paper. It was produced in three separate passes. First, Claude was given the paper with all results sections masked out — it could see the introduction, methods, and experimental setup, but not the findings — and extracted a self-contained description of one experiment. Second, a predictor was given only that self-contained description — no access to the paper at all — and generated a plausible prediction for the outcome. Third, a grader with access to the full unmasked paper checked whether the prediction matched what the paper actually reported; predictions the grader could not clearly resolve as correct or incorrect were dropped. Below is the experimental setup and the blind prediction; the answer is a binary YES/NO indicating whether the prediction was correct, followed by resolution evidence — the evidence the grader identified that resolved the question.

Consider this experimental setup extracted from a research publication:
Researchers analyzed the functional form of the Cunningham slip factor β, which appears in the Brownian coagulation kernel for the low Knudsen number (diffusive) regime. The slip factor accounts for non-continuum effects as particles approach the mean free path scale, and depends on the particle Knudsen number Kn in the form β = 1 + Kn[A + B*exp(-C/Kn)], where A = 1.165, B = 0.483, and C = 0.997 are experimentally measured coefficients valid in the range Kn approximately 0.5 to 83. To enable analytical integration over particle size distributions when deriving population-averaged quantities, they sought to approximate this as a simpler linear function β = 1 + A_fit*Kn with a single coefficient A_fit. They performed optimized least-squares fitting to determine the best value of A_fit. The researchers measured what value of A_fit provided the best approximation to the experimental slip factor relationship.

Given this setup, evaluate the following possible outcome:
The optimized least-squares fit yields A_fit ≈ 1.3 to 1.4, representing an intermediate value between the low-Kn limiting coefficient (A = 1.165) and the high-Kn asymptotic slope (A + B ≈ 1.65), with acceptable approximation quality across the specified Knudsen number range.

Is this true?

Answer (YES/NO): NO